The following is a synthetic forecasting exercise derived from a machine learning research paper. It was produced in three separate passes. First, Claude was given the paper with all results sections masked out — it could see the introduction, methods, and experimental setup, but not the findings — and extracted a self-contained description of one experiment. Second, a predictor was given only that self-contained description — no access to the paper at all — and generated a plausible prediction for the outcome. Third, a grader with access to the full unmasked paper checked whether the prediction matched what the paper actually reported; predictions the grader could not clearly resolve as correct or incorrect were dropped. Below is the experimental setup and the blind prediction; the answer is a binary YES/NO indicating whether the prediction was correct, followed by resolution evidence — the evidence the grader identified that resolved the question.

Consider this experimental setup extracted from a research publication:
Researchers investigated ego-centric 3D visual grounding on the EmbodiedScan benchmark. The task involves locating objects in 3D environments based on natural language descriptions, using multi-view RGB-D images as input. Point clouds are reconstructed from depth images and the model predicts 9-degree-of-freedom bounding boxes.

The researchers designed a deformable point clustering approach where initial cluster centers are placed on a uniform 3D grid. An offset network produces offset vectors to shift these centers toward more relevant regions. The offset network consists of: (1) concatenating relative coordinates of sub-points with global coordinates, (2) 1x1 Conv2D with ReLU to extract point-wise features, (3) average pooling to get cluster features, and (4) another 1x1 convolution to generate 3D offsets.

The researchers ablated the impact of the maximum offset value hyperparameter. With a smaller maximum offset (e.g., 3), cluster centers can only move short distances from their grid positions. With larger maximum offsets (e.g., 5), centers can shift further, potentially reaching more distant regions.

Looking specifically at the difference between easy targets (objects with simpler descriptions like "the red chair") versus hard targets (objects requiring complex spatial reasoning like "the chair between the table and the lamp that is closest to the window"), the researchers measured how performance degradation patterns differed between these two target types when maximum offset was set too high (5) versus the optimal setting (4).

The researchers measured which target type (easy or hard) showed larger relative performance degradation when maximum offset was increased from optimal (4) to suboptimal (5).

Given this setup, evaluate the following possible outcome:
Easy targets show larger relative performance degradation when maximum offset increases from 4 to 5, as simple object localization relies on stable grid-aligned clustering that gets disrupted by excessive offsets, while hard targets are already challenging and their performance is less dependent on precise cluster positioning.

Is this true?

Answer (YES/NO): NO